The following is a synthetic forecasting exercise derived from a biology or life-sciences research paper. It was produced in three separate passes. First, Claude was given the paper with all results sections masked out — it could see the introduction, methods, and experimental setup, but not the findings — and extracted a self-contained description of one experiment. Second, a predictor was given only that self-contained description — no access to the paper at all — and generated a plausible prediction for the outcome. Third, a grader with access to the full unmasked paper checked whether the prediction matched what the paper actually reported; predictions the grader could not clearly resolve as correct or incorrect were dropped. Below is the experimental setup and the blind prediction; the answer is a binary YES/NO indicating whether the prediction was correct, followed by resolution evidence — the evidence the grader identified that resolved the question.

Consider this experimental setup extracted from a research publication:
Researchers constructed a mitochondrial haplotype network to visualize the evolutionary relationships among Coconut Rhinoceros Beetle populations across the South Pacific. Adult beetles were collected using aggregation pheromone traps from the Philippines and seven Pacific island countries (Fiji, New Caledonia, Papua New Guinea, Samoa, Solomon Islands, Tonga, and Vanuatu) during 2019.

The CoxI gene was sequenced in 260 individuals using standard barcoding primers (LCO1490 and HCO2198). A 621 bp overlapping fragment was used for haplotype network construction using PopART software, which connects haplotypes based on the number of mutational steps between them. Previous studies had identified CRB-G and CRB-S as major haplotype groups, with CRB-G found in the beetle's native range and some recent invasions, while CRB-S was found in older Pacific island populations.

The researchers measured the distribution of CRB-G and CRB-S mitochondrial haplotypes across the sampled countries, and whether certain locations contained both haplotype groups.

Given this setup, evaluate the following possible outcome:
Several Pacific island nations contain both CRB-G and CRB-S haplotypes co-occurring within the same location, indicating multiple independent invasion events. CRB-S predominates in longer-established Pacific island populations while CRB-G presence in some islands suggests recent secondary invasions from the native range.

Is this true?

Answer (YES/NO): NO